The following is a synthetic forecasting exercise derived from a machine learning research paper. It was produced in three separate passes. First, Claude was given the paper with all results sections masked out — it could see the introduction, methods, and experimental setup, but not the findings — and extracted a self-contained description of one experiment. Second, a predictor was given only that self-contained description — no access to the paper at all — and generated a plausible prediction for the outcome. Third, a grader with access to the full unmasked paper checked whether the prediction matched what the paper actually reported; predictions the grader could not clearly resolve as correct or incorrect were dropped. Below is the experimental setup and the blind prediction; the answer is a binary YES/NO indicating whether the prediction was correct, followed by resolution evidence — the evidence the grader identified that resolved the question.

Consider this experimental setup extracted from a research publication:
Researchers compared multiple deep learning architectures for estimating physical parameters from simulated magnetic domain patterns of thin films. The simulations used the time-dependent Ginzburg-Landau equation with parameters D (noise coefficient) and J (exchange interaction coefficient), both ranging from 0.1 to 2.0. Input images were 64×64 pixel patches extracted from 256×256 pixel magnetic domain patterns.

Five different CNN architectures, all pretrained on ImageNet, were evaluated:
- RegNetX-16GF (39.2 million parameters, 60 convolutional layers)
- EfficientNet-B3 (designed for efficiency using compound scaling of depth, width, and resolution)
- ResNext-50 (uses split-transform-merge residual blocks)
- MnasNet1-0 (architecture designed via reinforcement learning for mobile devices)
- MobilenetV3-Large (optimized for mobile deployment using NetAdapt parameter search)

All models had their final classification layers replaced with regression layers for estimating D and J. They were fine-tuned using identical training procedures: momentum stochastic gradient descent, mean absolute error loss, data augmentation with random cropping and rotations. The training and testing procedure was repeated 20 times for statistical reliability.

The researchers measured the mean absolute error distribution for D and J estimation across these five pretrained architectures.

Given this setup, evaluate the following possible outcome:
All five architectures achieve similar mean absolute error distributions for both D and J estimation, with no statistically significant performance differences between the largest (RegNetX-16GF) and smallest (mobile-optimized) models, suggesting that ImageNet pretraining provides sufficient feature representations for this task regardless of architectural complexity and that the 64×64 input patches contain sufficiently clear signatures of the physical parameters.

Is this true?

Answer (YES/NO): NO